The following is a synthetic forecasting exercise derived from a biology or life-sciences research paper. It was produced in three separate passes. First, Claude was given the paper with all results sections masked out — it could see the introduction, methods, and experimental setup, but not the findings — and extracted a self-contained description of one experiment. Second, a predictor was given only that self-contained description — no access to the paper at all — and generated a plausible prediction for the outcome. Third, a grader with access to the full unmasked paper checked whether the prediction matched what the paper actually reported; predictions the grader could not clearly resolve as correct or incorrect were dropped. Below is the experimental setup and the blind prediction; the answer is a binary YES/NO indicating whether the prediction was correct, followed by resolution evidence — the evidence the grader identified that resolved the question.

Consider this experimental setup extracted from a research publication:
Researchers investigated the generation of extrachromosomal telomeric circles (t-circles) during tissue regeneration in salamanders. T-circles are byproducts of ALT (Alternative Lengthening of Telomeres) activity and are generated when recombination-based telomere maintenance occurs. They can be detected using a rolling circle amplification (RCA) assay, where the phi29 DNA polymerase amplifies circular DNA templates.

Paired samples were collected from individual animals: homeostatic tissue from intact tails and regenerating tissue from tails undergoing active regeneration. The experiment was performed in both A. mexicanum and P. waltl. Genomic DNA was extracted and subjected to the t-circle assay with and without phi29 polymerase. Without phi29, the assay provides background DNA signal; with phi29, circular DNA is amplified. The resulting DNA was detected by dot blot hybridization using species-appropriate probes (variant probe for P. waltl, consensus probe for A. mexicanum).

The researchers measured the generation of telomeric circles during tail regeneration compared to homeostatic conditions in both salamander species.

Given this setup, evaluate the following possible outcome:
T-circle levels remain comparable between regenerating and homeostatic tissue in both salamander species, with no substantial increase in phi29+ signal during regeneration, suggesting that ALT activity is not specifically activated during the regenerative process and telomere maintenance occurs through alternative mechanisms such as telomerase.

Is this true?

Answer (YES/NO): NO